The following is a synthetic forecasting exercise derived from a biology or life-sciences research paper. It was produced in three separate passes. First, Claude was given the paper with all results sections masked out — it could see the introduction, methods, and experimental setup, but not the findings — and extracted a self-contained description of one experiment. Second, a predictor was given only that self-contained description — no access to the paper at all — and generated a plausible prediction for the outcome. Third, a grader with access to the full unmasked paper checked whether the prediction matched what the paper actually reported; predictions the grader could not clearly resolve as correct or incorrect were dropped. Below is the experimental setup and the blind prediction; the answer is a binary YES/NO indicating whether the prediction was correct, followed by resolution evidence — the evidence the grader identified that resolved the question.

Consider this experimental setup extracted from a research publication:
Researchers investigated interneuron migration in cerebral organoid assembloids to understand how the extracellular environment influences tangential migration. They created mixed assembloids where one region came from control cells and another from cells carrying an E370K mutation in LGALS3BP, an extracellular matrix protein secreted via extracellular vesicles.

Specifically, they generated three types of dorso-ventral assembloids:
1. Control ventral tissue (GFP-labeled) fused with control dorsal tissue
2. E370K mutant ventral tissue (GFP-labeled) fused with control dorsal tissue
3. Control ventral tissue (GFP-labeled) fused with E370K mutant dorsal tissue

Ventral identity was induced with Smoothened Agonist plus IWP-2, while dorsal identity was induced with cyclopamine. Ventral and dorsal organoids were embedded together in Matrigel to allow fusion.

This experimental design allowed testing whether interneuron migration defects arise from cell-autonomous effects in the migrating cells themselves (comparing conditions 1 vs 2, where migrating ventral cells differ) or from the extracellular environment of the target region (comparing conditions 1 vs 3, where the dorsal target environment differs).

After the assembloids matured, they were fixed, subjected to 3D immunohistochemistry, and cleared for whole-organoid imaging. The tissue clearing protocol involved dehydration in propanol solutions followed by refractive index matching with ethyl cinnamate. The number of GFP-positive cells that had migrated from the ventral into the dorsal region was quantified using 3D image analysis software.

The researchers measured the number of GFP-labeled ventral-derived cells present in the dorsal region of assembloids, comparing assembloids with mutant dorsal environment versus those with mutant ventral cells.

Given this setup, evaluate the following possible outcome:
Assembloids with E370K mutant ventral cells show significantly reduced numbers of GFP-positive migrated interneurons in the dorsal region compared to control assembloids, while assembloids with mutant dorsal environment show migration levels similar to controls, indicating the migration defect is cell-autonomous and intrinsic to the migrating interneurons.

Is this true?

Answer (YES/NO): NO